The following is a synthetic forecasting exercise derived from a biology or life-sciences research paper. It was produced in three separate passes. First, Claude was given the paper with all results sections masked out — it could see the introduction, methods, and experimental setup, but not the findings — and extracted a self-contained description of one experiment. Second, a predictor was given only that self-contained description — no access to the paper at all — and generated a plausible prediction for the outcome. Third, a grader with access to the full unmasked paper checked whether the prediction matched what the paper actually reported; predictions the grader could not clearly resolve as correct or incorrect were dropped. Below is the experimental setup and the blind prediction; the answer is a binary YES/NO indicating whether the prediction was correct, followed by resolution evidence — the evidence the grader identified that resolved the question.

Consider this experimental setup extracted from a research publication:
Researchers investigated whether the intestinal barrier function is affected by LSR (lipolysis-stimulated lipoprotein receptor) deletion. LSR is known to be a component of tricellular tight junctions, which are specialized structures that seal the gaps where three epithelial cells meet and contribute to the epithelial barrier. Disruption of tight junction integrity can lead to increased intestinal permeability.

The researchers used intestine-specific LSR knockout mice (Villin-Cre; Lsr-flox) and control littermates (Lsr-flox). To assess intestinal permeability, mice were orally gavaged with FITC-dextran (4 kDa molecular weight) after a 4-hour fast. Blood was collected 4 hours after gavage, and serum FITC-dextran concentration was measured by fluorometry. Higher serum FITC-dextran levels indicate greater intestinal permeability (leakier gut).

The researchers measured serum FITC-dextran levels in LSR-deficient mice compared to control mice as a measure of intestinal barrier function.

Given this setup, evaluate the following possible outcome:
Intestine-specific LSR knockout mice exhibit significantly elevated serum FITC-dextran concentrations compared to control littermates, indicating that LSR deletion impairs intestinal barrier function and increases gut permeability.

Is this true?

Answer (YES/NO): NO